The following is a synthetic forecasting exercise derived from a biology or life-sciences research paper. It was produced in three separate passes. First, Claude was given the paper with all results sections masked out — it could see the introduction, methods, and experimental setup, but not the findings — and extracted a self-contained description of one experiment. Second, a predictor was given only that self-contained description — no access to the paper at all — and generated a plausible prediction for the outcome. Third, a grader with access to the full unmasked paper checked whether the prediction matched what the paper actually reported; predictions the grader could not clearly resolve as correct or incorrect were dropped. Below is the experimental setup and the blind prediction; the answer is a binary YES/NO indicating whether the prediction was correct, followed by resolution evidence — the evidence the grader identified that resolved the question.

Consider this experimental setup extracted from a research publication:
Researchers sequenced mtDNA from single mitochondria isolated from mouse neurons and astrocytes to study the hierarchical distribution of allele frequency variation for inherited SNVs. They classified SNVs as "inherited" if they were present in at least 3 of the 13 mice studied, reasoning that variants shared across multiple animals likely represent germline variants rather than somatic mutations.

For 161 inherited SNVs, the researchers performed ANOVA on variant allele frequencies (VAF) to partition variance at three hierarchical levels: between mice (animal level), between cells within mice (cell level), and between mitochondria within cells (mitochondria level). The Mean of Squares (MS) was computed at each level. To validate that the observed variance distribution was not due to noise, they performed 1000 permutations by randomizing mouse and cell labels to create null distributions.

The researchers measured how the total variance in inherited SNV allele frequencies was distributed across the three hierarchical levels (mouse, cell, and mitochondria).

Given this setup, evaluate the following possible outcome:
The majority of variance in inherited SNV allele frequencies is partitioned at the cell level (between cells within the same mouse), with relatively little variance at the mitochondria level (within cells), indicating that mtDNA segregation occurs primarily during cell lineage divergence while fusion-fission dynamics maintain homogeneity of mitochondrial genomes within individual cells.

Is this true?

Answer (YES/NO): NO